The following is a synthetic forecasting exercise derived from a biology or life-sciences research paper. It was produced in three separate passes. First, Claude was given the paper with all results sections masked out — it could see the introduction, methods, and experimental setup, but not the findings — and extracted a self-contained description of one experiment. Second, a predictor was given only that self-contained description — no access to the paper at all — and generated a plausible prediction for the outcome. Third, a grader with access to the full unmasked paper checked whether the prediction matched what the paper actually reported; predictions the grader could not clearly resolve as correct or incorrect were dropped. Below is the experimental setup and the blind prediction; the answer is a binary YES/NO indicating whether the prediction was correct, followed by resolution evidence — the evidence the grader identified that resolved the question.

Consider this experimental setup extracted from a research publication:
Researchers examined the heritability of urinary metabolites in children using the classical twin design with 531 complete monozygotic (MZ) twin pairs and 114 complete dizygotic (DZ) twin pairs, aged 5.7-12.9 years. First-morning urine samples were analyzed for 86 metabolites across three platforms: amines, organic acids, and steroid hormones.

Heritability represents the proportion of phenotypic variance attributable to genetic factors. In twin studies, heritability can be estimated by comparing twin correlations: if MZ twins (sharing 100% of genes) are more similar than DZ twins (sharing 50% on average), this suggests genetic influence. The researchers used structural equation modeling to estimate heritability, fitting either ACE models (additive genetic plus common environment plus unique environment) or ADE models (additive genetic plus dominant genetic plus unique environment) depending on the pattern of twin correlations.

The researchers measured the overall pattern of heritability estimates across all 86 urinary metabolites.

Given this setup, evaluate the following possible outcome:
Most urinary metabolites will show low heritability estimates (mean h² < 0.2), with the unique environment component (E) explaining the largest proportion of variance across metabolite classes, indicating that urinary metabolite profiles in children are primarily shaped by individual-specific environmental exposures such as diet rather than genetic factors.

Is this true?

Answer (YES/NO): NO